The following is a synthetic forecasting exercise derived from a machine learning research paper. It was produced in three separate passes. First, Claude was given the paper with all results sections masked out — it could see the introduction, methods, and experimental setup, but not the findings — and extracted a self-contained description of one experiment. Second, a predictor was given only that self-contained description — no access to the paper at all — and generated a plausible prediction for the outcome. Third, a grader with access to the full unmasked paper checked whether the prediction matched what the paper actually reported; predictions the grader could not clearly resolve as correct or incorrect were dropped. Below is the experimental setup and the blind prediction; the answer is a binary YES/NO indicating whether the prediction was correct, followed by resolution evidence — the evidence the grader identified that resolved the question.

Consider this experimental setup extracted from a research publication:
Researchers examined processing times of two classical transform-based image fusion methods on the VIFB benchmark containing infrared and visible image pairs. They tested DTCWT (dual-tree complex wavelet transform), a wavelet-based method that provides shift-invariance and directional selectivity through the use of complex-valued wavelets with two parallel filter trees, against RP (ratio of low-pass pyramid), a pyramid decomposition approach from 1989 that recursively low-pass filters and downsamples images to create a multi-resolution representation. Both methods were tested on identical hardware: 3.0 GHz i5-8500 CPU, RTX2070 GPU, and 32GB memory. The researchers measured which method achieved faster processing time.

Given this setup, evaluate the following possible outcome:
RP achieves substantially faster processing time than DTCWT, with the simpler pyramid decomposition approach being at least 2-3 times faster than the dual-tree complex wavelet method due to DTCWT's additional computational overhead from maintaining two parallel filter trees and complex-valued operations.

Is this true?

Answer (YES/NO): NO